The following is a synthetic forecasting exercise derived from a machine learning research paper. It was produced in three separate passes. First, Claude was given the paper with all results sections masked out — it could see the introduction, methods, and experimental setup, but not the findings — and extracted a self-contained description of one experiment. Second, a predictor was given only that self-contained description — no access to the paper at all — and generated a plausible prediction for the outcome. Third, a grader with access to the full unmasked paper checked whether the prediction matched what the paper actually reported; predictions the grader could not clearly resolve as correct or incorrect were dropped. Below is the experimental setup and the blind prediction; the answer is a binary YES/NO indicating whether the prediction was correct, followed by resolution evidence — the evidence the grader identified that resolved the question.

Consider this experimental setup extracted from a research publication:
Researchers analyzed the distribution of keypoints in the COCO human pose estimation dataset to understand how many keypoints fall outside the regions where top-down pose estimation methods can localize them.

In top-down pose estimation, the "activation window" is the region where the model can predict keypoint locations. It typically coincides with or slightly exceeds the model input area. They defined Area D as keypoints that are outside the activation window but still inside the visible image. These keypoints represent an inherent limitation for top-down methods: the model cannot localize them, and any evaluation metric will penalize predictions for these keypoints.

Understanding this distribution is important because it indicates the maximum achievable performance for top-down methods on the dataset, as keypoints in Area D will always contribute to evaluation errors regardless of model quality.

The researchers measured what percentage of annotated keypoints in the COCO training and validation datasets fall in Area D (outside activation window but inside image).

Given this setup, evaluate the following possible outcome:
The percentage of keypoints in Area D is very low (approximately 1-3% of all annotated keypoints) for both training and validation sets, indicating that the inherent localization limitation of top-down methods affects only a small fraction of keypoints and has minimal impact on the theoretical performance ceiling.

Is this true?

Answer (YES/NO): NO